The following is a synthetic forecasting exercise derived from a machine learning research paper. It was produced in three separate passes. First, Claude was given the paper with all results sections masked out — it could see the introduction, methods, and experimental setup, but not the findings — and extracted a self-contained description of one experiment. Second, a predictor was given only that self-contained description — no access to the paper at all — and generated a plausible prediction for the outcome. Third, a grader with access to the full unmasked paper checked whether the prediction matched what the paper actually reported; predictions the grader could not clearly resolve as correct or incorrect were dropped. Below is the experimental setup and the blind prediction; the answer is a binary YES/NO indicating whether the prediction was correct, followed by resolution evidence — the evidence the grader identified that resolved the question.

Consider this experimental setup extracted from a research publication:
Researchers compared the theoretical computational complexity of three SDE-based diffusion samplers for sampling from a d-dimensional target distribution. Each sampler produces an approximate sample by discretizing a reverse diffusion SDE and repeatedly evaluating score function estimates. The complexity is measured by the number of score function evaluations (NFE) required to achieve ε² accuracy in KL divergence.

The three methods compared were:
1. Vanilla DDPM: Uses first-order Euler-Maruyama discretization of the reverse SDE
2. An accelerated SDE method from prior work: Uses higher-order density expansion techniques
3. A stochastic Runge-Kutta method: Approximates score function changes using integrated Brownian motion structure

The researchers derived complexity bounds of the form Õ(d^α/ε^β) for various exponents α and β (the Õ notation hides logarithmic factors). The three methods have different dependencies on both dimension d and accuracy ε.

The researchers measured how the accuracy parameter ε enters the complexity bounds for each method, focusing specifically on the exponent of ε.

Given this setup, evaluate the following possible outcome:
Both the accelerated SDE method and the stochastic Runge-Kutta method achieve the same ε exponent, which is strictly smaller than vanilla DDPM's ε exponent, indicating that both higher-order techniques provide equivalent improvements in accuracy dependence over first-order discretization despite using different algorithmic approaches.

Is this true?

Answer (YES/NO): YES